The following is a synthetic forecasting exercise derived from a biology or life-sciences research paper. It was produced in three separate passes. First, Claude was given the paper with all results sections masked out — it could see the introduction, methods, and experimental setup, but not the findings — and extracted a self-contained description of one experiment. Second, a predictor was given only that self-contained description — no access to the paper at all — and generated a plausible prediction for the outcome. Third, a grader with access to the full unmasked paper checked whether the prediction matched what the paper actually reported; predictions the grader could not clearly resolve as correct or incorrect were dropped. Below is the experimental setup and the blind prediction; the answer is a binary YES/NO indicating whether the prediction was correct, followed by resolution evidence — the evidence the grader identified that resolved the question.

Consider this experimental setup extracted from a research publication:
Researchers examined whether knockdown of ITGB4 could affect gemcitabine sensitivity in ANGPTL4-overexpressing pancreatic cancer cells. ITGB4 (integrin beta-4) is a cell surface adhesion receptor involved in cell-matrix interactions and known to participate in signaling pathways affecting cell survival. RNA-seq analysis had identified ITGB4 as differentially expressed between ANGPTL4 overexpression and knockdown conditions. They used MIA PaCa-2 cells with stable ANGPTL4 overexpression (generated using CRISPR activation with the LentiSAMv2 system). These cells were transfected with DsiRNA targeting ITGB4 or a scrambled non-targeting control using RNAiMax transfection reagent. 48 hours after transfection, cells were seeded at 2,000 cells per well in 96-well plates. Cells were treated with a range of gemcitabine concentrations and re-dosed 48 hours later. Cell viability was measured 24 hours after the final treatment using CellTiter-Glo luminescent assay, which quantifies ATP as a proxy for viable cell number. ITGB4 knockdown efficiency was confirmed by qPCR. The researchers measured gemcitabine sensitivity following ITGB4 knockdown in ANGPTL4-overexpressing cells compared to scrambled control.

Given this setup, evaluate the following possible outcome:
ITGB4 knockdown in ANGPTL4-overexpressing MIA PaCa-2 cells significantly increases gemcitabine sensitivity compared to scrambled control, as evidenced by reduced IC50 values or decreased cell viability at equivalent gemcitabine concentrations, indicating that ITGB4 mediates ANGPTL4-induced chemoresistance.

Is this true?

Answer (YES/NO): YES